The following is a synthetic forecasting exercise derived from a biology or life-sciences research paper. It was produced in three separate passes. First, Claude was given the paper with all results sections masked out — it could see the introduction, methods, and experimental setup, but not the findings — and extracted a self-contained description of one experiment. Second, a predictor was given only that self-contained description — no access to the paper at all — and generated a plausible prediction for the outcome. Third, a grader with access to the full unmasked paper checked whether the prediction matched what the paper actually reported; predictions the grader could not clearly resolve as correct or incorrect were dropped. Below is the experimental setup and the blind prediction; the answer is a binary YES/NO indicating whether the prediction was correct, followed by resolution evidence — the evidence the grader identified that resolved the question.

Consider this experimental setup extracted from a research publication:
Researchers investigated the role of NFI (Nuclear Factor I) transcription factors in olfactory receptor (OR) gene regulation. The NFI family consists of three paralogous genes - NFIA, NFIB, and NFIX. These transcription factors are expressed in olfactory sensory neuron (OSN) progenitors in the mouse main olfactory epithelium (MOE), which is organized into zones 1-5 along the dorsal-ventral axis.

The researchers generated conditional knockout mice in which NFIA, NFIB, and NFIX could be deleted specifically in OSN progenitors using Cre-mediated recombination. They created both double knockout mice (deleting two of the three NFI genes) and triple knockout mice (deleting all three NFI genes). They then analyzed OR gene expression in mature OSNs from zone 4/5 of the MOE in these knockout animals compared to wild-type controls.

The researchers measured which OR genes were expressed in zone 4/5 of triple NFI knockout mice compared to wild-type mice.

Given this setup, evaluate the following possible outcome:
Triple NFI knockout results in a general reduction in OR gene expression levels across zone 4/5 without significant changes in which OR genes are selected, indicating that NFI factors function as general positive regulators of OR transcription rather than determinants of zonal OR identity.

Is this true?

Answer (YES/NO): NO